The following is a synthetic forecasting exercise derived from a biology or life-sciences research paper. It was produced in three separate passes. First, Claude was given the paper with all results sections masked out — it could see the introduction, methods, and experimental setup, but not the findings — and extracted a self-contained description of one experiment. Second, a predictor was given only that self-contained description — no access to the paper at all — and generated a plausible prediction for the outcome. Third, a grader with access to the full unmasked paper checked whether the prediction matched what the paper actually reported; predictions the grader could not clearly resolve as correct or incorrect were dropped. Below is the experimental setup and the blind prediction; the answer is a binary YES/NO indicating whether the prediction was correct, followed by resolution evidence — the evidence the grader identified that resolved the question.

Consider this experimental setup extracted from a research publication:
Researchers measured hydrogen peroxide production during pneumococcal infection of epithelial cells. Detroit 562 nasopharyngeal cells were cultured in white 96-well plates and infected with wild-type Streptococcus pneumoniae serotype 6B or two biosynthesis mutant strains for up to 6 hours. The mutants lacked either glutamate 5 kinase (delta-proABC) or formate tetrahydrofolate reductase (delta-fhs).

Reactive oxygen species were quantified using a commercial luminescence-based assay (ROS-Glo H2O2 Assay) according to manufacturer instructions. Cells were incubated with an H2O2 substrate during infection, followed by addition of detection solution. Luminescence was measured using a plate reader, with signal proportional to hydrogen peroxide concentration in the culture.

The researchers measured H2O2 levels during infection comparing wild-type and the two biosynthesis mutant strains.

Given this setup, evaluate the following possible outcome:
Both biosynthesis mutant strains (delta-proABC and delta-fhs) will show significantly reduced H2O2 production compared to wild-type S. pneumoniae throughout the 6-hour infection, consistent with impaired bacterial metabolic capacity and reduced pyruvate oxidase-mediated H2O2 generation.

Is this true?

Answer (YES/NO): NO